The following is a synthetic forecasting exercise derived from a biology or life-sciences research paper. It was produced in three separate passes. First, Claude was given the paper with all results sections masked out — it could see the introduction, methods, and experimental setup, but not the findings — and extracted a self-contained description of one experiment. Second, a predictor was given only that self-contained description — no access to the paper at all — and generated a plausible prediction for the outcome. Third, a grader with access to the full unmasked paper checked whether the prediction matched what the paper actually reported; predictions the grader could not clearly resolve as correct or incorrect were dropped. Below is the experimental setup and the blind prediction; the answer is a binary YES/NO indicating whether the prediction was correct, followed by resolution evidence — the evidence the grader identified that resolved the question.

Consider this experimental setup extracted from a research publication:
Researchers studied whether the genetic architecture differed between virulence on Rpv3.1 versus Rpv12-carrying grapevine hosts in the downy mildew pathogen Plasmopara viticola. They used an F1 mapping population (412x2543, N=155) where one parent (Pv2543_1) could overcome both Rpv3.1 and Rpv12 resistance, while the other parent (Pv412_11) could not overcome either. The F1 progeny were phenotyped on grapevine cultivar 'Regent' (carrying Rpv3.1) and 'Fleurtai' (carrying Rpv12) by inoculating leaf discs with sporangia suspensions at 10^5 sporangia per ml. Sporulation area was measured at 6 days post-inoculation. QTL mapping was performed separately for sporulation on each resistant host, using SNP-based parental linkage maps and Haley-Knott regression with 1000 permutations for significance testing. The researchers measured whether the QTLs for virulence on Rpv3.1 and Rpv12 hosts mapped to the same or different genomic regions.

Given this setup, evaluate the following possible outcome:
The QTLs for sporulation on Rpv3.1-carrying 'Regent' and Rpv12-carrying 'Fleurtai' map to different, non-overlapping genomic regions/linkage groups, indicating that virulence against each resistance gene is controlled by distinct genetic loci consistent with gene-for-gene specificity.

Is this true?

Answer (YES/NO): YES